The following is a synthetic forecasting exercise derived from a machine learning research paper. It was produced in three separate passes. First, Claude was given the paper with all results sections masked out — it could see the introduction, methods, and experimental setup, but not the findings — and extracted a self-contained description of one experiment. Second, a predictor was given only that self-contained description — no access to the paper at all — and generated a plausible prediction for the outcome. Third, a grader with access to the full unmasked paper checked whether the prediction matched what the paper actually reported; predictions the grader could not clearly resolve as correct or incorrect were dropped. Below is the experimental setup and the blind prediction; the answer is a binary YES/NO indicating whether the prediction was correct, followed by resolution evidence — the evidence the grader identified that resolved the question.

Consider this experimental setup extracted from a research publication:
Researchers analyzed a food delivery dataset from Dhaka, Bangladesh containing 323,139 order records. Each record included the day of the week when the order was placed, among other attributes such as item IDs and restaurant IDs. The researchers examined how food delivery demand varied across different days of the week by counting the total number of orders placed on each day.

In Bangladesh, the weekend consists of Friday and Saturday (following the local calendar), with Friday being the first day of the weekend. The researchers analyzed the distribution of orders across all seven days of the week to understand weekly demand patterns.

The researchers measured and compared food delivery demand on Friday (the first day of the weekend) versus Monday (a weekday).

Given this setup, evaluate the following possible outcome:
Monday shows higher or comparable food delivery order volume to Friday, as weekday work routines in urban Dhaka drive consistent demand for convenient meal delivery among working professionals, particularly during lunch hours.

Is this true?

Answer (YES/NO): NO